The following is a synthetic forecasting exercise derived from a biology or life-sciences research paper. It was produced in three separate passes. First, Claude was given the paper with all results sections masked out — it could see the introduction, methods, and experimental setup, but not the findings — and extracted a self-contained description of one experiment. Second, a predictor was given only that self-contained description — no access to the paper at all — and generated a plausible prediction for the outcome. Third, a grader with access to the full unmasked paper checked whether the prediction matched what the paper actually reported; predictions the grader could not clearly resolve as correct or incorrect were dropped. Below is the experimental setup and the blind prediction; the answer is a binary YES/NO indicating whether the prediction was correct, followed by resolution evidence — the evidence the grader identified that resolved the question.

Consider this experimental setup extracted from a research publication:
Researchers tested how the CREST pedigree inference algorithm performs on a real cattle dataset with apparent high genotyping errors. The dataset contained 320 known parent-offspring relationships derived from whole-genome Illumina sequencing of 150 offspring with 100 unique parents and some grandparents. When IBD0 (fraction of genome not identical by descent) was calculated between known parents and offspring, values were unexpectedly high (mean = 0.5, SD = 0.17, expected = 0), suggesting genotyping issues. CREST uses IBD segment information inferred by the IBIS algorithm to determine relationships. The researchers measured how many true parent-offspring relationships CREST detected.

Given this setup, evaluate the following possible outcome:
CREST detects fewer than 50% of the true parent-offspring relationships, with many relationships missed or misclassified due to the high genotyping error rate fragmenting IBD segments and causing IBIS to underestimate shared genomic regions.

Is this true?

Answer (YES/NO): YES